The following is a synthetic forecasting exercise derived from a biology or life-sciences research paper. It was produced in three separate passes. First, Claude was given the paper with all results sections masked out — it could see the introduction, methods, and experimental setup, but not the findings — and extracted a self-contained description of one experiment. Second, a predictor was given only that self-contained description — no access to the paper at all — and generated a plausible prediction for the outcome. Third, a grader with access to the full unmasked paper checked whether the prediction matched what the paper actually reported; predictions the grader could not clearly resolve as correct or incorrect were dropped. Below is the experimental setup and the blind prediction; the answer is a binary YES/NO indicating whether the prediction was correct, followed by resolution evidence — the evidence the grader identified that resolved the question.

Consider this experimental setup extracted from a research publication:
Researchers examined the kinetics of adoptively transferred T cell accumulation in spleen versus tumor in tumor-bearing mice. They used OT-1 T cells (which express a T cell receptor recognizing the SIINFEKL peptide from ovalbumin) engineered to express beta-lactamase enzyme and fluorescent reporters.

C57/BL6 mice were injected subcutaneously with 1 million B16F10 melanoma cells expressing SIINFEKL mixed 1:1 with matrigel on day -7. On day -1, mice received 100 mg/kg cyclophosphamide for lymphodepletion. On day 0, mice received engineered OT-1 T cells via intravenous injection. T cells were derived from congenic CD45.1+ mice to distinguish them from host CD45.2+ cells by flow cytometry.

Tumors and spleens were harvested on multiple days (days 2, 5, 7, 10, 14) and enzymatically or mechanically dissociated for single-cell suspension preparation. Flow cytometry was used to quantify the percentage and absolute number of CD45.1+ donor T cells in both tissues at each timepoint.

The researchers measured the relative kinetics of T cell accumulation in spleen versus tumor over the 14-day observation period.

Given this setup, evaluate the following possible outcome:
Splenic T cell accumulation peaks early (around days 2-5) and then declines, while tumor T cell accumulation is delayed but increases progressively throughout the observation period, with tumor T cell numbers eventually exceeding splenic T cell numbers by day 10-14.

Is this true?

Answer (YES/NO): NO